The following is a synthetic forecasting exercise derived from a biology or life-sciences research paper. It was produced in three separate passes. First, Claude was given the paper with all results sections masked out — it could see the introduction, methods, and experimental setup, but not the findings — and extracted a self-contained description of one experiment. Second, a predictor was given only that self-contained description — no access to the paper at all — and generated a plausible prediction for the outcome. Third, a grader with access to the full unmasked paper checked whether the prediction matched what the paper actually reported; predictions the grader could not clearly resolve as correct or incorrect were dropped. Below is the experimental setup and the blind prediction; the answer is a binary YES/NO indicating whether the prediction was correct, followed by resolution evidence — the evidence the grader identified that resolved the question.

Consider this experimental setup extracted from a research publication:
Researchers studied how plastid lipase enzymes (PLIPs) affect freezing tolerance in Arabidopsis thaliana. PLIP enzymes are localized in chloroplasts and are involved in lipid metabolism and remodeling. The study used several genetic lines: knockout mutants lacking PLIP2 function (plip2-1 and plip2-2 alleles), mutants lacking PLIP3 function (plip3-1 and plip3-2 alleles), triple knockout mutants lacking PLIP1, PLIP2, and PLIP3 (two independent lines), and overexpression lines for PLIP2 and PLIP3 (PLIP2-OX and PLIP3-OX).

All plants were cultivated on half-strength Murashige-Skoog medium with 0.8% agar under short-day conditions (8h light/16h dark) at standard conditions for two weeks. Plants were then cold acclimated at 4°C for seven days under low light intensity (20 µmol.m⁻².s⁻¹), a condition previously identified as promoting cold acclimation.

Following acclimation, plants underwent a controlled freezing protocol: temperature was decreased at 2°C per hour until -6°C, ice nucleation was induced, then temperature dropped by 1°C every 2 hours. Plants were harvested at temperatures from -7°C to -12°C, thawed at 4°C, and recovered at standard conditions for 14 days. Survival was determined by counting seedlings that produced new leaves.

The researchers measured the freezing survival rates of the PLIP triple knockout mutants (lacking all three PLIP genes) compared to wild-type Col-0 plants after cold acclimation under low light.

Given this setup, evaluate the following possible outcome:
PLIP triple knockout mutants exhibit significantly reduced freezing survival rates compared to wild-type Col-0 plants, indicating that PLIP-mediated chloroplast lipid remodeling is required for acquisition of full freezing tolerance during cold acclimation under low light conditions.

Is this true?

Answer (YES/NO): YES